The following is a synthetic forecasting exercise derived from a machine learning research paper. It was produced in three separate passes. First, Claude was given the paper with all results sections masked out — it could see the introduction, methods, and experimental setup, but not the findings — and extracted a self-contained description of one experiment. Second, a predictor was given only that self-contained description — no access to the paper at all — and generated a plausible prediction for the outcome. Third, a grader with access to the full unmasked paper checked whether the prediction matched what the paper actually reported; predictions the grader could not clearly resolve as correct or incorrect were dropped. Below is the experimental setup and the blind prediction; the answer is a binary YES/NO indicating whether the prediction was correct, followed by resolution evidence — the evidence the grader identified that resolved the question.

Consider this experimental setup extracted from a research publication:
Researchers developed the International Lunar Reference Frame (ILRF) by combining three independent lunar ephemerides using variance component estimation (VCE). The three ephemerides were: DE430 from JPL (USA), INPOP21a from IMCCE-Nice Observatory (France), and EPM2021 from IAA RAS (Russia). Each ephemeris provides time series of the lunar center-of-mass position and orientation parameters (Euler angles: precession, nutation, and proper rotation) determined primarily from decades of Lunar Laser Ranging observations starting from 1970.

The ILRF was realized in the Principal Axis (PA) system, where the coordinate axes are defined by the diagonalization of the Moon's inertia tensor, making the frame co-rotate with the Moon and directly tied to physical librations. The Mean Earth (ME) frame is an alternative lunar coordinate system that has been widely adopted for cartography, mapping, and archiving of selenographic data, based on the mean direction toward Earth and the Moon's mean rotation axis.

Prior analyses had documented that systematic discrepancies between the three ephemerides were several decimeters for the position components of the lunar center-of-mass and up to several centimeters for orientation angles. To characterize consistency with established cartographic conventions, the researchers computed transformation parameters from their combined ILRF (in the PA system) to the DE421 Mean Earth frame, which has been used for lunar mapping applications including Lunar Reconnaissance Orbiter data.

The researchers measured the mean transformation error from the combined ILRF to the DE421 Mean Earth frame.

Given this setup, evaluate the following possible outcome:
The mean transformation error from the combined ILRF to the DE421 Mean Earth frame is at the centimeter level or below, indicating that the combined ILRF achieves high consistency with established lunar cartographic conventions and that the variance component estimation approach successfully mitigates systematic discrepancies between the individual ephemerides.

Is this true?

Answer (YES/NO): YES